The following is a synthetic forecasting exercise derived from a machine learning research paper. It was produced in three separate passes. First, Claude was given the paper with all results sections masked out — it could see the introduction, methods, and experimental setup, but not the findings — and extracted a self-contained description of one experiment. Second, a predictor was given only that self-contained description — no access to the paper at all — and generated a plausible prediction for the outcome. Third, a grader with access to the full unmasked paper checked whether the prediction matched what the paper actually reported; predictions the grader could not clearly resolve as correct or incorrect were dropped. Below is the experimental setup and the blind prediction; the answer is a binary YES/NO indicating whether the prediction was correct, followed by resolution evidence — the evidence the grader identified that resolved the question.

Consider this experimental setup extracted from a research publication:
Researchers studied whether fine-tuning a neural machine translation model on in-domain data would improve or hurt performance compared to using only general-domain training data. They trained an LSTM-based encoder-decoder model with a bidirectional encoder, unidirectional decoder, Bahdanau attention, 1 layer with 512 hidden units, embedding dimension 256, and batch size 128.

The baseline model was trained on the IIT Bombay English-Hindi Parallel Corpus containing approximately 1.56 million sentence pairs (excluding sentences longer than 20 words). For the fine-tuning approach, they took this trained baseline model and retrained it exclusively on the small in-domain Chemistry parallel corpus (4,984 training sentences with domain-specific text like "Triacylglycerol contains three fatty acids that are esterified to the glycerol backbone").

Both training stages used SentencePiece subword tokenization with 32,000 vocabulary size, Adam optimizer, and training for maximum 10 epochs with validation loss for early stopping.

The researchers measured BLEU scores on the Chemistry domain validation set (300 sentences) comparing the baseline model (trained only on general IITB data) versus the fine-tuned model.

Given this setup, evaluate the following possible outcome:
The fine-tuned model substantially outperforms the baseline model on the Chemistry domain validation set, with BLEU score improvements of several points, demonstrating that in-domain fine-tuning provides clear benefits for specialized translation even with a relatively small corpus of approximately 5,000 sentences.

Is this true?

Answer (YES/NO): NO